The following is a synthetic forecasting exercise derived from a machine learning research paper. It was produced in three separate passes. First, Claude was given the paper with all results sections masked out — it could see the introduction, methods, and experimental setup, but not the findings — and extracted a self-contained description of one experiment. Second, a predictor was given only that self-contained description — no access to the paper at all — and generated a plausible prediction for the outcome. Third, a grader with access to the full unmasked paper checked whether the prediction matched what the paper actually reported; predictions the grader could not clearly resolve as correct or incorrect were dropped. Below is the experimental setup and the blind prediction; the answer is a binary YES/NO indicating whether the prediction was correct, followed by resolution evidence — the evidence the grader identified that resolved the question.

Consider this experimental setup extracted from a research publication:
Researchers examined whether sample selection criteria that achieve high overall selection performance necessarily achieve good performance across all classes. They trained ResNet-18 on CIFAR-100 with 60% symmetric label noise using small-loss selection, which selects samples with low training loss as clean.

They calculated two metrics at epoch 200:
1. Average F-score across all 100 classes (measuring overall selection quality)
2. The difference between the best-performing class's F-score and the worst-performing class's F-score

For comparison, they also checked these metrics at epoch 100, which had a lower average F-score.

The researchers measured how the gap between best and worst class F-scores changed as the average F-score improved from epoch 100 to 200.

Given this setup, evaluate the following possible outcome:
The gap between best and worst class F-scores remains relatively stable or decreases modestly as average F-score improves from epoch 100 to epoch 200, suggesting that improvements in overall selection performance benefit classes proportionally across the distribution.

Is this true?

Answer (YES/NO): NO